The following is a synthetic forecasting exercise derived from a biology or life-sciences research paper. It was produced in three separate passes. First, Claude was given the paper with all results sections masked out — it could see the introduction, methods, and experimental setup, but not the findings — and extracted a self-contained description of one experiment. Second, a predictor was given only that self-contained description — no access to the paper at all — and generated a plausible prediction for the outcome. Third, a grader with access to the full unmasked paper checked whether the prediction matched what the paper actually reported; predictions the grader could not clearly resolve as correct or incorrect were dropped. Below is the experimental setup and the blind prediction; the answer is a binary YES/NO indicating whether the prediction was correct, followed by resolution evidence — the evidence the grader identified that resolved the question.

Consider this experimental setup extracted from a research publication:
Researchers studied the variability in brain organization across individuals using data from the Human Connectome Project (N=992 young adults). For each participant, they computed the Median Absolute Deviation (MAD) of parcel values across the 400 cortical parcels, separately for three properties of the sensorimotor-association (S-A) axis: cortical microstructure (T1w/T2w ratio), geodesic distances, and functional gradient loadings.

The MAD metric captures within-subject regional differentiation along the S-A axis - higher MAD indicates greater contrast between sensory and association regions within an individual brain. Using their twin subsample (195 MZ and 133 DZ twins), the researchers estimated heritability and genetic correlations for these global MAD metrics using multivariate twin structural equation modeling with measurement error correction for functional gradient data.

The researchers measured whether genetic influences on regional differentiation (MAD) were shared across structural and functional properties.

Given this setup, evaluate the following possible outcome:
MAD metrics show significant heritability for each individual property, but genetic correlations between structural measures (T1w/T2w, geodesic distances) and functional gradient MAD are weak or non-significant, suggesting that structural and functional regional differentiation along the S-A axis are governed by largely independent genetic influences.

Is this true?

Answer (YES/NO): NO